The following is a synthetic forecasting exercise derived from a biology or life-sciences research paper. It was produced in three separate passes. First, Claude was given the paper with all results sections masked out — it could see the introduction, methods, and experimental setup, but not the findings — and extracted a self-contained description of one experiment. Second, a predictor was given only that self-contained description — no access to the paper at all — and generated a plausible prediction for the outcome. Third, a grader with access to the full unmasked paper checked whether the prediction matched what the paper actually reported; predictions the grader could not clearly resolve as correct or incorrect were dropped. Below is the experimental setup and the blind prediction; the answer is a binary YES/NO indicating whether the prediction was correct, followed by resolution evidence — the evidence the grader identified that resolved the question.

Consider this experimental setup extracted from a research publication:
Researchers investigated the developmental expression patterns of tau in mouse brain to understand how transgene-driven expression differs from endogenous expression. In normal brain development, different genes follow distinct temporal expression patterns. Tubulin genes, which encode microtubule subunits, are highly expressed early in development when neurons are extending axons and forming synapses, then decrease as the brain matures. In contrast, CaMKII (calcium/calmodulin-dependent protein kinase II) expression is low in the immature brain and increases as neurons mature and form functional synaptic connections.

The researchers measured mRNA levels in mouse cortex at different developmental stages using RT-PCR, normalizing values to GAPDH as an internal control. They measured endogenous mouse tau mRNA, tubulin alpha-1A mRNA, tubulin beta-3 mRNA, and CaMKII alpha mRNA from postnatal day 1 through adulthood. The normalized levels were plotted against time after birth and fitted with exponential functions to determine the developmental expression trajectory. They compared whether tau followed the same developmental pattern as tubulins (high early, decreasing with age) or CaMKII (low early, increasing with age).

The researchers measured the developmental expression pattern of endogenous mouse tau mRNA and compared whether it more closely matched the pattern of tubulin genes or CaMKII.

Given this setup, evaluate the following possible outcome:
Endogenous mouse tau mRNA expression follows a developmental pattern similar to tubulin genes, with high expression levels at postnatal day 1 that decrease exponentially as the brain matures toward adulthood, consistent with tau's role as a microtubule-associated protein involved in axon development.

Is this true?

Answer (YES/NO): YES